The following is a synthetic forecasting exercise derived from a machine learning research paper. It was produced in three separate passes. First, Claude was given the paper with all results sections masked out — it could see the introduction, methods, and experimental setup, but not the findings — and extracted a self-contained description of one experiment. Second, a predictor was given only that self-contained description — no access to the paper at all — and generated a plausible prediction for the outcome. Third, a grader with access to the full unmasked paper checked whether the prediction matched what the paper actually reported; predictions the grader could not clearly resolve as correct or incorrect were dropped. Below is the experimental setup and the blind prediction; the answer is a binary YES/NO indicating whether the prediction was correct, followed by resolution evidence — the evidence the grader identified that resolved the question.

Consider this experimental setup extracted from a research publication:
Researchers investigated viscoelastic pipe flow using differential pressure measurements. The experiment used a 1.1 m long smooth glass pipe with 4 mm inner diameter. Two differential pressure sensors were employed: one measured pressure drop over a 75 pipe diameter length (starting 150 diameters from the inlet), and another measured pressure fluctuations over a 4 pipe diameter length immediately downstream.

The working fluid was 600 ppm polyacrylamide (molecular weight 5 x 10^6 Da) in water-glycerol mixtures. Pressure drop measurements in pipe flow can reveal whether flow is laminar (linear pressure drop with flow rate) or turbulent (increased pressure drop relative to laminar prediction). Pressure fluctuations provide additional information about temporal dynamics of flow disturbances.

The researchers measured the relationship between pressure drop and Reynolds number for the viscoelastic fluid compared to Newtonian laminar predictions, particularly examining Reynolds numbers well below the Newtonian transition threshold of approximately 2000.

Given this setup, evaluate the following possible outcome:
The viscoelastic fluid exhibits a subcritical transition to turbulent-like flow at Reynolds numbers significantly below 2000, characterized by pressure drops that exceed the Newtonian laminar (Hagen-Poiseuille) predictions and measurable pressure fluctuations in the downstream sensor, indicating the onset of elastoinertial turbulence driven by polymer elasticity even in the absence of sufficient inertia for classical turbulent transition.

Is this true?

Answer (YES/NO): YES